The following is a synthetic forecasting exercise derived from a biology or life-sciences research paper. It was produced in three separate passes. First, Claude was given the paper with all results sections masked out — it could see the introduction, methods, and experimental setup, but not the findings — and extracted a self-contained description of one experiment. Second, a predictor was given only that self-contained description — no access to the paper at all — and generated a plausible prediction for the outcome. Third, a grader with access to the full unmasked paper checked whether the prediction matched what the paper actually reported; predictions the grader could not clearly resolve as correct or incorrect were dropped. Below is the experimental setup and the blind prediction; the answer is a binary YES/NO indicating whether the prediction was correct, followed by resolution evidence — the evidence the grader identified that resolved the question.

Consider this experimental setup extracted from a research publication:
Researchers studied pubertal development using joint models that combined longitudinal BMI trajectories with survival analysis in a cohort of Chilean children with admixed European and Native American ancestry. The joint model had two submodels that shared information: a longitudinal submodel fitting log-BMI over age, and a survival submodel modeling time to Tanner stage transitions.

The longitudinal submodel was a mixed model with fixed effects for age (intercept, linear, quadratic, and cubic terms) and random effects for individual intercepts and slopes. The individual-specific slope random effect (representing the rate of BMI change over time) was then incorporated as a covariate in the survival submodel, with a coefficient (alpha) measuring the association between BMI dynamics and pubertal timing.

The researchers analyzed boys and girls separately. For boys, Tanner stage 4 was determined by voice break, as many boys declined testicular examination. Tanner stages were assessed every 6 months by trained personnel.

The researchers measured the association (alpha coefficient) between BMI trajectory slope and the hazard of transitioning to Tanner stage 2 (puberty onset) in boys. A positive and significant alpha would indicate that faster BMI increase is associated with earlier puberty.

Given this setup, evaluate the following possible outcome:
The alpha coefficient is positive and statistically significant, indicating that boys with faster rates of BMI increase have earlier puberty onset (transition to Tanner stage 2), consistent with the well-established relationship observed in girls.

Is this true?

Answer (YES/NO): YES